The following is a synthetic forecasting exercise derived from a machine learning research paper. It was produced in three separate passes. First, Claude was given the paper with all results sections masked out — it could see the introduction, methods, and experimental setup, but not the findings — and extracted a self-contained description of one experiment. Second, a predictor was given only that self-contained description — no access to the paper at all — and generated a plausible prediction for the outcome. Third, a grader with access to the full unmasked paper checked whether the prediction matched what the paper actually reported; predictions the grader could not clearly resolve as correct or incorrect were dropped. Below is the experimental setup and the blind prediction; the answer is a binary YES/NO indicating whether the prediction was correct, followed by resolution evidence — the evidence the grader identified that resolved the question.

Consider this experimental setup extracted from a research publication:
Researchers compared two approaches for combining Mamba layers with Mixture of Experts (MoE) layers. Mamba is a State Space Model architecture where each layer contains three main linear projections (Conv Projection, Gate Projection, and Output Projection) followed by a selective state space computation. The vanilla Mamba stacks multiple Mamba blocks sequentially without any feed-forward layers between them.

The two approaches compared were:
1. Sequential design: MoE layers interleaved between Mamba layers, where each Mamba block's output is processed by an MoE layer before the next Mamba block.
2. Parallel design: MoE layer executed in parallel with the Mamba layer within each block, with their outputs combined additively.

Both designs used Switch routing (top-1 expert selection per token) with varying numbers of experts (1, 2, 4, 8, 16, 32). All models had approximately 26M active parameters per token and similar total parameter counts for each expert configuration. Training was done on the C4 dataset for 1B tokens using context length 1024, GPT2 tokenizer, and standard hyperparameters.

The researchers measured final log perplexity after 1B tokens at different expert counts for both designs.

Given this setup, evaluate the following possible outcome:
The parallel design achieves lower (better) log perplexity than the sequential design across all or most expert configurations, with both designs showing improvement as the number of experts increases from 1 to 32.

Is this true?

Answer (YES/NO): NO